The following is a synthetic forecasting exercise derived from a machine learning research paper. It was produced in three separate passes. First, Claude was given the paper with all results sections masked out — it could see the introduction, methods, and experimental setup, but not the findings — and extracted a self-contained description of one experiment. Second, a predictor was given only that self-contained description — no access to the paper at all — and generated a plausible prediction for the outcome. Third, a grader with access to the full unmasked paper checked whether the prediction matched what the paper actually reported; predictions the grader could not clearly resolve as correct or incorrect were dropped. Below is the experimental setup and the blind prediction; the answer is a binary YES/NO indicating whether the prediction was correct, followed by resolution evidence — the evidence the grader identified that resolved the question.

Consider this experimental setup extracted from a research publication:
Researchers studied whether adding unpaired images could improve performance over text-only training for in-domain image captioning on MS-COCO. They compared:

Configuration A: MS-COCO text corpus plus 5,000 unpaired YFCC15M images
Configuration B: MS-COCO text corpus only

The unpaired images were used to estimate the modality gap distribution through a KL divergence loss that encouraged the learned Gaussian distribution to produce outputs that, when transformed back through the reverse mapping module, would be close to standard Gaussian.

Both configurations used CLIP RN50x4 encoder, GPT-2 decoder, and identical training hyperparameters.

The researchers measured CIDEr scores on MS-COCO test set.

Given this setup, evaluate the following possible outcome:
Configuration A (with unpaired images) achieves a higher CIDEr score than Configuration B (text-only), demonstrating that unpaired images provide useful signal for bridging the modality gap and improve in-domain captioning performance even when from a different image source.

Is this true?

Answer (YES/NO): YES